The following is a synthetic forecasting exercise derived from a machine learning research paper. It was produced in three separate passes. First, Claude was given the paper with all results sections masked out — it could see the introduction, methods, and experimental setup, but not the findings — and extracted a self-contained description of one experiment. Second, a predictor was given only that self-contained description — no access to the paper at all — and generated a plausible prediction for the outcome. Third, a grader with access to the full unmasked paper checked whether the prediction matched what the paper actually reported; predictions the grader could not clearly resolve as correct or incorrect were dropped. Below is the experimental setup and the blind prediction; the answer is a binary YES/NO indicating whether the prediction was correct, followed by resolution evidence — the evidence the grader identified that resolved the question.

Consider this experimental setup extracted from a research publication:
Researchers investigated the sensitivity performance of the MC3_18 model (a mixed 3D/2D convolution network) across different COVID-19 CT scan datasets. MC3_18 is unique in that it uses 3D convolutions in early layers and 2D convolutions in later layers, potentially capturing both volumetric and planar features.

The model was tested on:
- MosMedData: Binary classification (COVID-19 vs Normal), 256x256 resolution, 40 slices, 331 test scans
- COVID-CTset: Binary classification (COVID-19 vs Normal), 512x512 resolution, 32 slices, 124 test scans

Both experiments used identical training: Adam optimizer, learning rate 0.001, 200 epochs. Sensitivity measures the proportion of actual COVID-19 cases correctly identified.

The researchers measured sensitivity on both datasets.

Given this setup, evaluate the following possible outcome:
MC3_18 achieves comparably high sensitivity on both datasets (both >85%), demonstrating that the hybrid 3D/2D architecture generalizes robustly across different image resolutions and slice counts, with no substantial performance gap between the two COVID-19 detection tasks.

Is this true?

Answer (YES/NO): YES